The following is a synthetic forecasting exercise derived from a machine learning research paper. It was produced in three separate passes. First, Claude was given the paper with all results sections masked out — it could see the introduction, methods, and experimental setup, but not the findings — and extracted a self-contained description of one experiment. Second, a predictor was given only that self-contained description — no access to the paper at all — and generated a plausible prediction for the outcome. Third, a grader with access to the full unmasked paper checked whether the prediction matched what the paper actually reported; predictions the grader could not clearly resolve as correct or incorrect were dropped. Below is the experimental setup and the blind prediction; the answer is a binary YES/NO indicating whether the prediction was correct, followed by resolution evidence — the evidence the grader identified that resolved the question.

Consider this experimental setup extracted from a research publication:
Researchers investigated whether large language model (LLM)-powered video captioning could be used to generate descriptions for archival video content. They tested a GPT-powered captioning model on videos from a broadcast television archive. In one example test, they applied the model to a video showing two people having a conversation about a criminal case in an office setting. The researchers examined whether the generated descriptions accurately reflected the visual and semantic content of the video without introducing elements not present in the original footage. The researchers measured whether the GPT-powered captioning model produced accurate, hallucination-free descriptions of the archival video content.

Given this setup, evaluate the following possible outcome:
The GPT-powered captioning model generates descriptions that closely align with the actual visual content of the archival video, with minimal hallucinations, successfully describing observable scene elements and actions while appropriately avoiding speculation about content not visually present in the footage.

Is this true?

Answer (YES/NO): NO